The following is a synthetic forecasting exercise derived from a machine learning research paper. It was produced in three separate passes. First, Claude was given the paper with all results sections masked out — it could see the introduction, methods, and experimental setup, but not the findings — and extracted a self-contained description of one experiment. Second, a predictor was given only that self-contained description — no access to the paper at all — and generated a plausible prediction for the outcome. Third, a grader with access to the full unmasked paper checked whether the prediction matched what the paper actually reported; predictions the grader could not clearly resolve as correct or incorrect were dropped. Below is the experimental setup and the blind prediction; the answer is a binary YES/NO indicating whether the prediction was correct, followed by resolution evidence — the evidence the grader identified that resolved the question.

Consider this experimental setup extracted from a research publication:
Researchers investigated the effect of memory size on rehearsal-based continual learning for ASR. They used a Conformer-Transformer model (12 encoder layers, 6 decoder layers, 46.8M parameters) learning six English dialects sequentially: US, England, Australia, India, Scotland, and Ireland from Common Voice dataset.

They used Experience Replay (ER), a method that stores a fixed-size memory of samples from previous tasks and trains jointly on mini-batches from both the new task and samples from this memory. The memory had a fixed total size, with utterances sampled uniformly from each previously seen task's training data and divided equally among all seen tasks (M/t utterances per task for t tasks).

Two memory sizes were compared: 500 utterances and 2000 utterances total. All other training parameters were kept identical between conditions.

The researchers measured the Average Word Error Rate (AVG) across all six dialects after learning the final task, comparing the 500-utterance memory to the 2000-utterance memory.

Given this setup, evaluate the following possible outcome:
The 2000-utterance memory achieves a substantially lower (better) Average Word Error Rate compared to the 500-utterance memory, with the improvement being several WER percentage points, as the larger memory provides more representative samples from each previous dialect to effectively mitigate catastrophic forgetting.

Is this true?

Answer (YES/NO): NO